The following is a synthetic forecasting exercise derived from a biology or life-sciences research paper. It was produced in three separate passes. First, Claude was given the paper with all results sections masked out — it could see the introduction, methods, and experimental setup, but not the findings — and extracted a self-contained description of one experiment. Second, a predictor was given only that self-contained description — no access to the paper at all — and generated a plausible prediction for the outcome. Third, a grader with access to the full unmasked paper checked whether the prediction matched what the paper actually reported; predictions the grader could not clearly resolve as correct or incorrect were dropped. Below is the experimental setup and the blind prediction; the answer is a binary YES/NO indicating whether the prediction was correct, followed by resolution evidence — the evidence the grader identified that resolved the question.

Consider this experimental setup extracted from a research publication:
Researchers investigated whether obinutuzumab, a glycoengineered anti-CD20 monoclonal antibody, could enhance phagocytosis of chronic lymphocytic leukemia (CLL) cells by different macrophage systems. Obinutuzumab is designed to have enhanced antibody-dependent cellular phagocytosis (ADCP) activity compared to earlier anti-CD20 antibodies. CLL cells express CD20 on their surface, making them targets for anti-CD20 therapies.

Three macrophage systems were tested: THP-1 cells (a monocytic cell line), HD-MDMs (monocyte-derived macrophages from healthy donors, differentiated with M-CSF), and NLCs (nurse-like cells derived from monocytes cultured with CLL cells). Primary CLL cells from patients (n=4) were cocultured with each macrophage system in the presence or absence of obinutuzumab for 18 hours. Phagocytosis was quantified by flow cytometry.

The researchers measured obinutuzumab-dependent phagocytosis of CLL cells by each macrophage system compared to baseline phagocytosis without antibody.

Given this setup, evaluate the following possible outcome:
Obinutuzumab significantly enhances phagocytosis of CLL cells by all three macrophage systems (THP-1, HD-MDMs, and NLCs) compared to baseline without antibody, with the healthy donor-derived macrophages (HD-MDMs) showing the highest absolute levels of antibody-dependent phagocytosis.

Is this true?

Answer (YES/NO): NO